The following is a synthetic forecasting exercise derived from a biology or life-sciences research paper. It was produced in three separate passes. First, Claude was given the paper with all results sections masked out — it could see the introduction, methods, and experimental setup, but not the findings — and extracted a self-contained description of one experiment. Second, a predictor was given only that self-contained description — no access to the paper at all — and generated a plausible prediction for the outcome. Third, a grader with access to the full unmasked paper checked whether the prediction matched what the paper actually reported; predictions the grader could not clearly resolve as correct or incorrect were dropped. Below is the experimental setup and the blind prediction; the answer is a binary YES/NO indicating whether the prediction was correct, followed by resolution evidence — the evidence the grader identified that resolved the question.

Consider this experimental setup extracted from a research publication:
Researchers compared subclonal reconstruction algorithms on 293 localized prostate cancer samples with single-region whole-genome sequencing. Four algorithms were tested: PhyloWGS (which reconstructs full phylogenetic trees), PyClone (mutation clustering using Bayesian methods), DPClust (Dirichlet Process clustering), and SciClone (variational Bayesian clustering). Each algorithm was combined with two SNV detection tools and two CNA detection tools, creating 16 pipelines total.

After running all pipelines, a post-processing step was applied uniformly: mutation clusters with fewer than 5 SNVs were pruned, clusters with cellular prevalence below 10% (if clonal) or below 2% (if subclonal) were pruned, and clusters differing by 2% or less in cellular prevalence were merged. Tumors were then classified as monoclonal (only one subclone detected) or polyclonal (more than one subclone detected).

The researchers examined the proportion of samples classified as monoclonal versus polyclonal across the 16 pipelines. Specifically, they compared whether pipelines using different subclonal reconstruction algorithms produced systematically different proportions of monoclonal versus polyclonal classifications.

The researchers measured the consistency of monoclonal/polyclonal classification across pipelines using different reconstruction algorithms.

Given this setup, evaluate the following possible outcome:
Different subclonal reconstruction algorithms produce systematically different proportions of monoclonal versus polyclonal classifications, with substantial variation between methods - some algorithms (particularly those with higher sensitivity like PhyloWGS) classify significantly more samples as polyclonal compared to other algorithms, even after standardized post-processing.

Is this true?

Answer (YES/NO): NO